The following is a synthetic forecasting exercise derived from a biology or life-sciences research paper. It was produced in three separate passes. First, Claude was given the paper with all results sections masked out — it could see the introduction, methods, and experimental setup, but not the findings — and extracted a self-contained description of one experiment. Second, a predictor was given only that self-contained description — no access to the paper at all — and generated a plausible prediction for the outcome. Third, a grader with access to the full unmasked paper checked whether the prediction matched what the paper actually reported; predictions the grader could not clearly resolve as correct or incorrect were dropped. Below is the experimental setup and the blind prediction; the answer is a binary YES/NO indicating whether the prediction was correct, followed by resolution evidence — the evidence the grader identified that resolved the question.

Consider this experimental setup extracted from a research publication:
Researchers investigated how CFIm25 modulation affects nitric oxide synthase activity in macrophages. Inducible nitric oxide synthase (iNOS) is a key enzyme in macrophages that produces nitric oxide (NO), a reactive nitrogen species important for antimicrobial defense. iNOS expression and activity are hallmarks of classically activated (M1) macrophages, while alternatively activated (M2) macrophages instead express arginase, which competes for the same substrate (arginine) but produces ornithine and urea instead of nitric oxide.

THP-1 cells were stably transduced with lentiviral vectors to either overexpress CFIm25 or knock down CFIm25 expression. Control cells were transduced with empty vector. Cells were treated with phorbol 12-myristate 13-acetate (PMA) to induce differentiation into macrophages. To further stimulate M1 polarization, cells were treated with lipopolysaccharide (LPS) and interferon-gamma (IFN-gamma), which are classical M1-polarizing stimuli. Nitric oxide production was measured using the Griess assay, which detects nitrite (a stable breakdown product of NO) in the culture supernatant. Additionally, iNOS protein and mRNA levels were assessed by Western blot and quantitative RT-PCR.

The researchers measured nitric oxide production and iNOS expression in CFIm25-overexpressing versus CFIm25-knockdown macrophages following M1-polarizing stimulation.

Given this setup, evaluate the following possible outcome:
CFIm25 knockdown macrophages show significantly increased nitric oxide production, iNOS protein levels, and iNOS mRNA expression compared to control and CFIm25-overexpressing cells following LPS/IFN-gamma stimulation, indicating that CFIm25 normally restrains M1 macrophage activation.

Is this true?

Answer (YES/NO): NO